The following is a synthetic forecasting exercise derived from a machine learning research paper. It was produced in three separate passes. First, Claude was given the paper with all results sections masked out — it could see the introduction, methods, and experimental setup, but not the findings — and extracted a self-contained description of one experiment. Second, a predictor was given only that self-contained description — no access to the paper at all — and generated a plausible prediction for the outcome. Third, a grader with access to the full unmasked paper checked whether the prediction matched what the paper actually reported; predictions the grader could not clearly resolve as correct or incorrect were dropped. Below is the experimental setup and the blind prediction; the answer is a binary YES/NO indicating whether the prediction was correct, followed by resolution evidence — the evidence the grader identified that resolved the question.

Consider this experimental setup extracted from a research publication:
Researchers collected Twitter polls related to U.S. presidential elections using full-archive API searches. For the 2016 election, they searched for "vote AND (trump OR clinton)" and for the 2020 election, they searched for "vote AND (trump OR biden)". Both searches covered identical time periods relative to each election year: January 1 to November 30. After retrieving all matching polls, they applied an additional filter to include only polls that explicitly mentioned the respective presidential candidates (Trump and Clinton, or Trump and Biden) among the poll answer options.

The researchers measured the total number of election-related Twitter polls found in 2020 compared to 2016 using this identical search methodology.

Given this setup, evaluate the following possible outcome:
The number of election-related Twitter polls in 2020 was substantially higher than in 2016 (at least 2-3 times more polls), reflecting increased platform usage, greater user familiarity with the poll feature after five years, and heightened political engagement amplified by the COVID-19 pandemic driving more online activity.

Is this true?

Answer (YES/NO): YES